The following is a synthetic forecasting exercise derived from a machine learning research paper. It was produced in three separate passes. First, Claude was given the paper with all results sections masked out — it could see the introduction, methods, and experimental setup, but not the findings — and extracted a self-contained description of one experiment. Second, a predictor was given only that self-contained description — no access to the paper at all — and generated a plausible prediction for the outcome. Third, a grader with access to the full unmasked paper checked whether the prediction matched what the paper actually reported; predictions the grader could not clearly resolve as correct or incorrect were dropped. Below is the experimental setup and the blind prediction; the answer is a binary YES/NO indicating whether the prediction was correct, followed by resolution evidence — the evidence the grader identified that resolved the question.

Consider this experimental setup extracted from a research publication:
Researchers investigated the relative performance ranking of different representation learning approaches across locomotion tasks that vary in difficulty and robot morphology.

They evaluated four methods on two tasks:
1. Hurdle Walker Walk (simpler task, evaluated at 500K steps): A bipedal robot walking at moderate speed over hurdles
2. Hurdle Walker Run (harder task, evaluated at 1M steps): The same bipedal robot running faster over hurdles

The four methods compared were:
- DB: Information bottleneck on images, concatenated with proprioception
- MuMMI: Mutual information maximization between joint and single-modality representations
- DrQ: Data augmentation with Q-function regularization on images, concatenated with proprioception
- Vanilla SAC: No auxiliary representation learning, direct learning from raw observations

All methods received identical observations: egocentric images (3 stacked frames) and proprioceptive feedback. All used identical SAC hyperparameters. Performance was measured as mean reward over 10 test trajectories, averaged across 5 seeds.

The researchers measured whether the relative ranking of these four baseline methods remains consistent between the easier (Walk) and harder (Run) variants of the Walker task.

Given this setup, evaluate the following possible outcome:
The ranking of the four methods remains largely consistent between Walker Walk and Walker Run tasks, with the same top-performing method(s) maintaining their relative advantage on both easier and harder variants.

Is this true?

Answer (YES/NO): YES